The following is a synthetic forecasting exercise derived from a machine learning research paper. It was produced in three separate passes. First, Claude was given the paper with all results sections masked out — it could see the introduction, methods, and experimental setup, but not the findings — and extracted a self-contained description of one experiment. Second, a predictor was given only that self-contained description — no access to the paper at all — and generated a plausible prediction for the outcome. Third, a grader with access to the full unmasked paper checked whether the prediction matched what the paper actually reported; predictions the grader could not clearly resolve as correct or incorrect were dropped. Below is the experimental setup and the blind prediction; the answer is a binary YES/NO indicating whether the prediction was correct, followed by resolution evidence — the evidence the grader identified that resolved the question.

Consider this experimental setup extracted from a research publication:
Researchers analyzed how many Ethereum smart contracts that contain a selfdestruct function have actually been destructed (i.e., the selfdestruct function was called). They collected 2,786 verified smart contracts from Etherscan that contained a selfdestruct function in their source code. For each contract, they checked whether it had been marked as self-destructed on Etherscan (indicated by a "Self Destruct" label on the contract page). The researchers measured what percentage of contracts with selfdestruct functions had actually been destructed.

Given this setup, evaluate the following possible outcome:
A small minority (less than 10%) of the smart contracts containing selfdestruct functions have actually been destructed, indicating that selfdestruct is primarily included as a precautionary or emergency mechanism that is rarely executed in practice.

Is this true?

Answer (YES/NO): NO